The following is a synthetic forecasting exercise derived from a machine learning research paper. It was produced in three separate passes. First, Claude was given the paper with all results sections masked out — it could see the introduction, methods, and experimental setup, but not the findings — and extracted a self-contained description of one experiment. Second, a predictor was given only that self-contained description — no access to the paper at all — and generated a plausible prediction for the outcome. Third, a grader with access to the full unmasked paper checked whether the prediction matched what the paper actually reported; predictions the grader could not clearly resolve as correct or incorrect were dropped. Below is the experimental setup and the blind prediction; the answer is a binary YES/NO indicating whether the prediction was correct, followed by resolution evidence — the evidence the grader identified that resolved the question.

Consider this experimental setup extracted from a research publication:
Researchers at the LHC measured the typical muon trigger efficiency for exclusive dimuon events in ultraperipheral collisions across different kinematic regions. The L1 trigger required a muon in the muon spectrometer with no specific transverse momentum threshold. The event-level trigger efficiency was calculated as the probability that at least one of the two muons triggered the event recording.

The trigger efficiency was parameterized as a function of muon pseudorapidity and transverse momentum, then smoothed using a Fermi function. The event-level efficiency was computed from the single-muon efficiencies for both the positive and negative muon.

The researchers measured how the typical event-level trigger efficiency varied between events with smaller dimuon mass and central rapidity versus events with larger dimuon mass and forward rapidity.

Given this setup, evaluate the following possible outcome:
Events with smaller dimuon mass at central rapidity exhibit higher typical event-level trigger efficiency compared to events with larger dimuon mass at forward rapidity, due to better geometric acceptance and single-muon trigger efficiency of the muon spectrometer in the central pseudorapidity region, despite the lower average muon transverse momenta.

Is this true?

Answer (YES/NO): NO